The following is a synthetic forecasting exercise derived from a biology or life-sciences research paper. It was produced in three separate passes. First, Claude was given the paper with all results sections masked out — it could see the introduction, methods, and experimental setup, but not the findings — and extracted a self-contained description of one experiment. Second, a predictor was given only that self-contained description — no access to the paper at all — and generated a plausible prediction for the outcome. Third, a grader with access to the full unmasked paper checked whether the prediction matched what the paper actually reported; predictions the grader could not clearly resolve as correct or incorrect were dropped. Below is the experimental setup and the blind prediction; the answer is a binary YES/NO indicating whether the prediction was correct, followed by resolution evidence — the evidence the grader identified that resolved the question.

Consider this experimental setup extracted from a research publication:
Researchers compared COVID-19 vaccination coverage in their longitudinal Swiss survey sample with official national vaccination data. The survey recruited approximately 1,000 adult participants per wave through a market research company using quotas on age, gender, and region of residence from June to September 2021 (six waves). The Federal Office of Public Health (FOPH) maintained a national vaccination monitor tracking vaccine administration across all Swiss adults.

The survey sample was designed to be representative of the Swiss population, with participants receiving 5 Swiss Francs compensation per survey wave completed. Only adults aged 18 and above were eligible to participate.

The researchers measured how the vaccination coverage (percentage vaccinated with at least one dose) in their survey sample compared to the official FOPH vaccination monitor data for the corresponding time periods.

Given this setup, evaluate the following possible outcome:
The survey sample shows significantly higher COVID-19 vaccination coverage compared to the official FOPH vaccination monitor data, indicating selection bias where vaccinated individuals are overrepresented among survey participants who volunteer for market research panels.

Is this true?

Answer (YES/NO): YES